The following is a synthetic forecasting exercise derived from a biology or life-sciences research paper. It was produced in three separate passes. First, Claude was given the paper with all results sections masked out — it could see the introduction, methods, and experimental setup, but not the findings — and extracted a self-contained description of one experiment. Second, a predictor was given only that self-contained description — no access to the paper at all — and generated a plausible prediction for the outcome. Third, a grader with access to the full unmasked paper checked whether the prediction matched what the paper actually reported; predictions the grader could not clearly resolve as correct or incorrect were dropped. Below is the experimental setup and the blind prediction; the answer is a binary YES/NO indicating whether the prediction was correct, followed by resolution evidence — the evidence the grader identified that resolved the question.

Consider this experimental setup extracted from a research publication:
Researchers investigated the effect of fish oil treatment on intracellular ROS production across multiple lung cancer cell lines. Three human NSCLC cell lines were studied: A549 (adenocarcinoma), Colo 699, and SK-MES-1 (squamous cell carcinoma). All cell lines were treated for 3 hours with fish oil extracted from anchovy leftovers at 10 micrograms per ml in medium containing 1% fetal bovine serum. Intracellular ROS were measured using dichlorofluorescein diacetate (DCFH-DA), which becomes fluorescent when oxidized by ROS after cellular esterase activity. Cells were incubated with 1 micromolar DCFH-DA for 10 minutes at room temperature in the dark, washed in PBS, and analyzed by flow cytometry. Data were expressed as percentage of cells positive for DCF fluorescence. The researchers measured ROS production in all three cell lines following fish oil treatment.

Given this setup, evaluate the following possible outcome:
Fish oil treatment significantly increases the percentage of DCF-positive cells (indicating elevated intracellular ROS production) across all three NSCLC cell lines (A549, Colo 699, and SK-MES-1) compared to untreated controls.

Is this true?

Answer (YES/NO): NO